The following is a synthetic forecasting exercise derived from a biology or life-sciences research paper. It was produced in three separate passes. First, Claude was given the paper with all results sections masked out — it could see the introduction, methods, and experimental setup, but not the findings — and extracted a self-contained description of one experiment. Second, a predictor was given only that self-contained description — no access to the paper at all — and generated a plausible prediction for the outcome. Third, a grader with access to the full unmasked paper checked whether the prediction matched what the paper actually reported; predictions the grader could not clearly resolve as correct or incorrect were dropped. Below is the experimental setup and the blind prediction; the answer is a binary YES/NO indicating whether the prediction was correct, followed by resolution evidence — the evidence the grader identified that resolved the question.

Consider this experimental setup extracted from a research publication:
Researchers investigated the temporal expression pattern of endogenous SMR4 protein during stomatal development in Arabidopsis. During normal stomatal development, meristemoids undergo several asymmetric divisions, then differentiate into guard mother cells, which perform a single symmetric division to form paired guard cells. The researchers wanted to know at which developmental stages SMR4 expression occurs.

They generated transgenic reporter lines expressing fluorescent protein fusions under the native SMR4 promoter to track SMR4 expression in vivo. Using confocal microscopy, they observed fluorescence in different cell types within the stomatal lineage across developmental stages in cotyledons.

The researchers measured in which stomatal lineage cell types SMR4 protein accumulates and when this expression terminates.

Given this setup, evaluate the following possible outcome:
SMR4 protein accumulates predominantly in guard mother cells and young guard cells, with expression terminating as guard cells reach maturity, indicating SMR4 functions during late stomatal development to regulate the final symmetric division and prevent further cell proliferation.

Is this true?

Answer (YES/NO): NO